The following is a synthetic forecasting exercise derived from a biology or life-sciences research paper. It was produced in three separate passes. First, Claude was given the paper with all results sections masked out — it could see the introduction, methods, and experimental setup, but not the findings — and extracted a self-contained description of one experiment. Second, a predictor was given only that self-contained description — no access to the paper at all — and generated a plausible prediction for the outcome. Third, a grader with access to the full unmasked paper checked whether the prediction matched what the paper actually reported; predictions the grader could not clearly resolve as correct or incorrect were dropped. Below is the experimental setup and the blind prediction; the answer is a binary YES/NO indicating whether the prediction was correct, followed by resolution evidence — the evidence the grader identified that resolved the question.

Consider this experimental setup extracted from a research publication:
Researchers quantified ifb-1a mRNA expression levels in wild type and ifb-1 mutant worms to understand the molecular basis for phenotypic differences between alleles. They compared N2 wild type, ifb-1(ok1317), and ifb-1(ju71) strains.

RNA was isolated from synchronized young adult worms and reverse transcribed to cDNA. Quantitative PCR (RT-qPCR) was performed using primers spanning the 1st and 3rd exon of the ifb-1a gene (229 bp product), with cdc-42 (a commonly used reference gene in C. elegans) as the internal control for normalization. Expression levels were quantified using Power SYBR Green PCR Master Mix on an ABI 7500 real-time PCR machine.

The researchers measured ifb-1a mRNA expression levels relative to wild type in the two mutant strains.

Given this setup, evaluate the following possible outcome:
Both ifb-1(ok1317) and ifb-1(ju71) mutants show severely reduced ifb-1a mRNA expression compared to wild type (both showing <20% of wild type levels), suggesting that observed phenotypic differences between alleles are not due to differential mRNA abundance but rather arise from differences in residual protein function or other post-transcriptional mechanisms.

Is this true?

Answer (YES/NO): NO